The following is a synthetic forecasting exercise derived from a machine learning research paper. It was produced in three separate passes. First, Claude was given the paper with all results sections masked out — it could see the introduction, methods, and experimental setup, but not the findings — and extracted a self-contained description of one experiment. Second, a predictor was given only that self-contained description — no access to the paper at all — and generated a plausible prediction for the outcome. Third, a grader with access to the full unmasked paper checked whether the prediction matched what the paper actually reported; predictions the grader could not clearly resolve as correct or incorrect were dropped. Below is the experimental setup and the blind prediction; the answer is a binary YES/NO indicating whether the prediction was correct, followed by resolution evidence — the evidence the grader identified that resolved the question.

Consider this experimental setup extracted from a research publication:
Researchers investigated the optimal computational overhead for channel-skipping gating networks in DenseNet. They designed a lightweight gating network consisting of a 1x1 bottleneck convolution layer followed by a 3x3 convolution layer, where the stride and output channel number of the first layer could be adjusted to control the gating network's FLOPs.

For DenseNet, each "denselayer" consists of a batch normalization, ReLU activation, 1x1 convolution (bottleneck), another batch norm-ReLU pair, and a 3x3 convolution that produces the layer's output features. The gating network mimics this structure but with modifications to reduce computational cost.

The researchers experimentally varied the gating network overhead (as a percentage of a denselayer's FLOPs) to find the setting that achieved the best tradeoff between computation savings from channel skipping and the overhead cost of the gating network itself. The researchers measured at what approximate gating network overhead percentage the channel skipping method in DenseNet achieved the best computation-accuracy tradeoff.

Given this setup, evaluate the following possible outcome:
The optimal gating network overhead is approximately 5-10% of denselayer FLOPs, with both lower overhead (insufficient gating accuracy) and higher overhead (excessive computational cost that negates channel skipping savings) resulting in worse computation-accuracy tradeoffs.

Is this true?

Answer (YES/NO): NO